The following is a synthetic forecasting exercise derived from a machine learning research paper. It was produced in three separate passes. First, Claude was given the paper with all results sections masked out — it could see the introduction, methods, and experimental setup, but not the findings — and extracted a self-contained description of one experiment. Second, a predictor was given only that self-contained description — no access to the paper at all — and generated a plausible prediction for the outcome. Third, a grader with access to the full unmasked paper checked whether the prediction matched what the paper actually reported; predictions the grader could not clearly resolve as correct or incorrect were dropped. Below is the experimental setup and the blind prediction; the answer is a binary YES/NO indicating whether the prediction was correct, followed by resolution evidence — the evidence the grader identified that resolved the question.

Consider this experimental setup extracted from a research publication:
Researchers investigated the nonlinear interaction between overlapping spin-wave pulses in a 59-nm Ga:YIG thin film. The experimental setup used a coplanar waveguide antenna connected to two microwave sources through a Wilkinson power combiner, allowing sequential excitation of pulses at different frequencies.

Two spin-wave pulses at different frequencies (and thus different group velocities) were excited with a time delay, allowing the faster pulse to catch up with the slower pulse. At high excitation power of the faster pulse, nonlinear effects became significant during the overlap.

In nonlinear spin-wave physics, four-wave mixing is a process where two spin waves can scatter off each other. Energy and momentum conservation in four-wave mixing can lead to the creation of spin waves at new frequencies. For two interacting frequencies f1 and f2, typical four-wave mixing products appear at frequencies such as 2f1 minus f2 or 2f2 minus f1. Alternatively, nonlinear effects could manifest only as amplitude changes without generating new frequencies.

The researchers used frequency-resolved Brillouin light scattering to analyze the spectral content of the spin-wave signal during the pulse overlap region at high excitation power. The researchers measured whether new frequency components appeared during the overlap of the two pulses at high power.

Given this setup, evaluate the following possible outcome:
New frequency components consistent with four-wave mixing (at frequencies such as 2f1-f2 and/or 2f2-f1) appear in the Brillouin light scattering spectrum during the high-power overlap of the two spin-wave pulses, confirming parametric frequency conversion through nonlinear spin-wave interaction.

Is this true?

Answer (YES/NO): NO